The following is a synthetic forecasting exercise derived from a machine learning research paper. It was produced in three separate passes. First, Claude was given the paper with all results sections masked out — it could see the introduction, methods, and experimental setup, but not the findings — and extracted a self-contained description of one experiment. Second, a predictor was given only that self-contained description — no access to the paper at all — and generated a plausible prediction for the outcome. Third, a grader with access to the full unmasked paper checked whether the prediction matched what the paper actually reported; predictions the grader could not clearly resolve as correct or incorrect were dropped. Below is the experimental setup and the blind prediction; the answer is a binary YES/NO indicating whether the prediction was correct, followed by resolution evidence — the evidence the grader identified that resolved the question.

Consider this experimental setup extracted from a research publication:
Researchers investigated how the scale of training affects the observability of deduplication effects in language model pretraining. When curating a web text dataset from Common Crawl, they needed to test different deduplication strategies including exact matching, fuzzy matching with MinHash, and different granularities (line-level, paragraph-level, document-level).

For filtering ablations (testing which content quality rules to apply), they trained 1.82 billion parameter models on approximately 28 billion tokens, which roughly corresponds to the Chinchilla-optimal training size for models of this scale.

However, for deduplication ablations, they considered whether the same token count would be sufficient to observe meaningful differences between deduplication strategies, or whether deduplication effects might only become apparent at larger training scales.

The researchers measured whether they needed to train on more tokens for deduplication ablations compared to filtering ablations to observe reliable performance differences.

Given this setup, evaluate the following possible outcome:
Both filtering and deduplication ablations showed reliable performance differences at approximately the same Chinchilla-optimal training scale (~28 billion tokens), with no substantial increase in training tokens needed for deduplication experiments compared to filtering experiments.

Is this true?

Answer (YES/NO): NO